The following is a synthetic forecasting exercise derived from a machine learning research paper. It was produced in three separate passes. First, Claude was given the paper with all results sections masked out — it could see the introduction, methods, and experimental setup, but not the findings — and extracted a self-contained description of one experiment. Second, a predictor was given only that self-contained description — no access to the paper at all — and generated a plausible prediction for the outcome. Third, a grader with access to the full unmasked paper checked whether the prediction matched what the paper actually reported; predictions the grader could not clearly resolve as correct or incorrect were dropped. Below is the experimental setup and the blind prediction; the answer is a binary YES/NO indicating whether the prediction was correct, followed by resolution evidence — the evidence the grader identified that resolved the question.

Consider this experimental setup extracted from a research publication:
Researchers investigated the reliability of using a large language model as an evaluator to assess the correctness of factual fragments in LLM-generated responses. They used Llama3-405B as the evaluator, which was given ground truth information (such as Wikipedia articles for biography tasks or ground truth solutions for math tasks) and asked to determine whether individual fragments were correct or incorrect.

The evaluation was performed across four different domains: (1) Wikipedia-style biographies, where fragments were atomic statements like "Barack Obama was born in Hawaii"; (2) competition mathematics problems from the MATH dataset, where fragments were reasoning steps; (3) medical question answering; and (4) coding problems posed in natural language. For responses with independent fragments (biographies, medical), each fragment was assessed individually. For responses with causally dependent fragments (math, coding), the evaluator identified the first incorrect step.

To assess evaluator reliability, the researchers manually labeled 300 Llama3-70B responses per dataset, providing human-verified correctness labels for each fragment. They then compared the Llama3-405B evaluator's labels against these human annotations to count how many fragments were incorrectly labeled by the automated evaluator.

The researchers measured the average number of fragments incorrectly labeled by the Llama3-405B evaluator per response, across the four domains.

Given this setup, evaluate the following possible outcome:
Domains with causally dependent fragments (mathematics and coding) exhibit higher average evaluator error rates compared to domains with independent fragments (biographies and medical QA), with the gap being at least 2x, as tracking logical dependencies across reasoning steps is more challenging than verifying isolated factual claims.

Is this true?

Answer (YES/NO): NO